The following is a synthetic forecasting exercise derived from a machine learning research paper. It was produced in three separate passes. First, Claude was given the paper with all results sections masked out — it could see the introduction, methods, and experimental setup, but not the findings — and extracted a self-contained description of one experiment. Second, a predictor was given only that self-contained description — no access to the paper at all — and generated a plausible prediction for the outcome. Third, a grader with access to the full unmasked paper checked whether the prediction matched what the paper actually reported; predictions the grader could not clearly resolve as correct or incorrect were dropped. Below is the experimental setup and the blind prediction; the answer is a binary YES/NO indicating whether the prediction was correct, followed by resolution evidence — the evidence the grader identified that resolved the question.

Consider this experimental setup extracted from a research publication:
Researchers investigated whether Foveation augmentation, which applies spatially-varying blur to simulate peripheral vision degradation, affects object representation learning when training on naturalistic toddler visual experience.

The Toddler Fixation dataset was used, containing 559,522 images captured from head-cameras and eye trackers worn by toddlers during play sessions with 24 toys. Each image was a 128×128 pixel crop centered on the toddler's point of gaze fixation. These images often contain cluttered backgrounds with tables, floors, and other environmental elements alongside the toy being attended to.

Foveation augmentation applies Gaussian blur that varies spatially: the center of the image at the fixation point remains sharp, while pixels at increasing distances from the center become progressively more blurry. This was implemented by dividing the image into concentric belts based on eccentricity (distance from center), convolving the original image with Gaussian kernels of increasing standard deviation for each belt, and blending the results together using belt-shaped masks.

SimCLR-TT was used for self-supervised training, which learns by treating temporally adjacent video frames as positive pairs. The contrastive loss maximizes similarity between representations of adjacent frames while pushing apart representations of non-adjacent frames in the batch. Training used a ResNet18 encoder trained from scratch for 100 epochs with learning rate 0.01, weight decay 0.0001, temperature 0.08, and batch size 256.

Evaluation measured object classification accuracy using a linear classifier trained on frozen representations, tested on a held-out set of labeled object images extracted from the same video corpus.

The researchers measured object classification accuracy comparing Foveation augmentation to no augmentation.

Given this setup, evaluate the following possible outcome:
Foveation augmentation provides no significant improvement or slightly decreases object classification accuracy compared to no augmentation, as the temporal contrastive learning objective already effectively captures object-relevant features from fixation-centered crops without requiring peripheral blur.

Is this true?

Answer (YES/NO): YES